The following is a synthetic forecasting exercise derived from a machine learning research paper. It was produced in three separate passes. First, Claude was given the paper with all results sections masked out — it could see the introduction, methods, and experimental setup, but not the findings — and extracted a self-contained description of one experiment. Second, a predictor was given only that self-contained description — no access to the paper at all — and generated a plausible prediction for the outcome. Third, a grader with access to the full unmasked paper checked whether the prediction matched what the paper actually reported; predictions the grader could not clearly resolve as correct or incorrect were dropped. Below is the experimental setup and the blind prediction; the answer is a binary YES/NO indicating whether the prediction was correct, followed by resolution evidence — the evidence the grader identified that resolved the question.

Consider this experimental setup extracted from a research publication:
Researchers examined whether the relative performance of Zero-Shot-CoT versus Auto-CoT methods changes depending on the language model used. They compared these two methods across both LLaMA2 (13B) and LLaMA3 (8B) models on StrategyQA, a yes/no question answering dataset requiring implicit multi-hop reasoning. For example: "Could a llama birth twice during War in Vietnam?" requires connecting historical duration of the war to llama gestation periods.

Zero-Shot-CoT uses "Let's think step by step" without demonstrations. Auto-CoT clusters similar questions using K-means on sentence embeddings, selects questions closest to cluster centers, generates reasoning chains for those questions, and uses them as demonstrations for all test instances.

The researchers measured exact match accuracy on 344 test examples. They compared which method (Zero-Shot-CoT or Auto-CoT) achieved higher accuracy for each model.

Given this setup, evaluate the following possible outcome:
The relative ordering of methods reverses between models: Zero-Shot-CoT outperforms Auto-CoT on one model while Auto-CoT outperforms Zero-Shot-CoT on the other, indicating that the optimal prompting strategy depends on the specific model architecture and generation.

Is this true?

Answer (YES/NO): YES